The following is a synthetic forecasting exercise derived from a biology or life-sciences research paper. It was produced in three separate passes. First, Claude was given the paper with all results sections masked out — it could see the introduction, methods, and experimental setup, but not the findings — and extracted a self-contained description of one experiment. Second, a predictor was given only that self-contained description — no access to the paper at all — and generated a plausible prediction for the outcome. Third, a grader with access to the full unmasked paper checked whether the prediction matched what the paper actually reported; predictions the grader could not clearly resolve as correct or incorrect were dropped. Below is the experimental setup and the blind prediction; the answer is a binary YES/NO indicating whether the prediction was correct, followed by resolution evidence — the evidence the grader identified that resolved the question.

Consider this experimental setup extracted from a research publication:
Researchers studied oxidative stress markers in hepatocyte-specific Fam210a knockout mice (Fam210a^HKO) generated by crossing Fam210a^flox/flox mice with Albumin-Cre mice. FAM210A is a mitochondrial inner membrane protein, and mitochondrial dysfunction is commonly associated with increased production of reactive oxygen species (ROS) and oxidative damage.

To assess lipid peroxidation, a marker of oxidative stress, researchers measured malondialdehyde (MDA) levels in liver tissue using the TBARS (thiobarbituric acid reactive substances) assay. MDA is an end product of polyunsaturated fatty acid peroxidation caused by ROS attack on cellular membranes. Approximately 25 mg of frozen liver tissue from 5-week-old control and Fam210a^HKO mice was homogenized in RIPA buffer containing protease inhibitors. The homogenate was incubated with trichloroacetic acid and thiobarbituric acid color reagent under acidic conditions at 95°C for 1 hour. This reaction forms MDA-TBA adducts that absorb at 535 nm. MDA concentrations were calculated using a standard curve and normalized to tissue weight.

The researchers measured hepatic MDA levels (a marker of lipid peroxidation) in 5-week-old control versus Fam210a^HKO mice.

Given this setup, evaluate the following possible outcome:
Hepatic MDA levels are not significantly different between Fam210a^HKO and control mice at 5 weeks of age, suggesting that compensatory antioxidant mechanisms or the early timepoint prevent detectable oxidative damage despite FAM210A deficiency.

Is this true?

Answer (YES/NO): NO